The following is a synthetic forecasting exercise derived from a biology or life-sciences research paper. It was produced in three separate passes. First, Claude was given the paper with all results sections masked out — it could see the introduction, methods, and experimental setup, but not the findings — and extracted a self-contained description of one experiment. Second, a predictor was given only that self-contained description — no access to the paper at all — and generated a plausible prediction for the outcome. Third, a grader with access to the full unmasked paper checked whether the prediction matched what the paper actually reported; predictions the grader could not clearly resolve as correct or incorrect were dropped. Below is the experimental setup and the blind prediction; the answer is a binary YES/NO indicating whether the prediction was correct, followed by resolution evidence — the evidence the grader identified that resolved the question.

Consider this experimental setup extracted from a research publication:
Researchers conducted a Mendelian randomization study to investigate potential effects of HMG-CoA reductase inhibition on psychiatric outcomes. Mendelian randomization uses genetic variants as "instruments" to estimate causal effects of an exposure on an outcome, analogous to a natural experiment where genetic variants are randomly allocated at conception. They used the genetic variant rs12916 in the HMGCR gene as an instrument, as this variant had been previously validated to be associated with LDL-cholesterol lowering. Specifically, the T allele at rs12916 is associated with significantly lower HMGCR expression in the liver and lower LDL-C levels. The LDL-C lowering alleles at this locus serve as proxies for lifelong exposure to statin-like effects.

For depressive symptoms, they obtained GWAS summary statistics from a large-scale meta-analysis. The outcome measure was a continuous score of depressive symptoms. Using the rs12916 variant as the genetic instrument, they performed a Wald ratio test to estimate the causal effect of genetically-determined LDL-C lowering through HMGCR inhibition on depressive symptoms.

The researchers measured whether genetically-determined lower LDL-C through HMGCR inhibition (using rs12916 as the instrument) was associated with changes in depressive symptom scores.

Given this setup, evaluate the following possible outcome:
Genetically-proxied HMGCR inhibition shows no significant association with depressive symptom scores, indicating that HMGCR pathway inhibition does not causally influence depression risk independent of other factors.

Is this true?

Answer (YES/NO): NO